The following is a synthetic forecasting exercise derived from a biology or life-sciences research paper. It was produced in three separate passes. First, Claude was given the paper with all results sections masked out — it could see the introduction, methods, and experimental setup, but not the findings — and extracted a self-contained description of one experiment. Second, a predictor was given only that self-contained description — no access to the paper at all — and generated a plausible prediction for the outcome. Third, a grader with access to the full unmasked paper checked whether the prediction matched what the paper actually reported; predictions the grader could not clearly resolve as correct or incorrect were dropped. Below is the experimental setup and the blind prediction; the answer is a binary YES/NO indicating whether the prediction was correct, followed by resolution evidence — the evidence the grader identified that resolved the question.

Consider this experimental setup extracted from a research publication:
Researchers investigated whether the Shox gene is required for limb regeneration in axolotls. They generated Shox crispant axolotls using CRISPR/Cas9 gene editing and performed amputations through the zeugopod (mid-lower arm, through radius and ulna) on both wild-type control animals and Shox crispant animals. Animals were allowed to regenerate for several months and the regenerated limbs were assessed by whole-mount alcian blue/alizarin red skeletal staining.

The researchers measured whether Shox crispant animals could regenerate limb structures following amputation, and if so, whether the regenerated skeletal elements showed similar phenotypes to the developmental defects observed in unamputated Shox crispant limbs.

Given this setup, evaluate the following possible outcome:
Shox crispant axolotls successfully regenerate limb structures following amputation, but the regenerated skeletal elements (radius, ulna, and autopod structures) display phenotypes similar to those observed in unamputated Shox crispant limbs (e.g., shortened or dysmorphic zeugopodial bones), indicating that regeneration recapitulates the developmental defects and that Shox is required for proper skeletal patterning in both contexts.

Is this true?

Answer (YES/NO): YES